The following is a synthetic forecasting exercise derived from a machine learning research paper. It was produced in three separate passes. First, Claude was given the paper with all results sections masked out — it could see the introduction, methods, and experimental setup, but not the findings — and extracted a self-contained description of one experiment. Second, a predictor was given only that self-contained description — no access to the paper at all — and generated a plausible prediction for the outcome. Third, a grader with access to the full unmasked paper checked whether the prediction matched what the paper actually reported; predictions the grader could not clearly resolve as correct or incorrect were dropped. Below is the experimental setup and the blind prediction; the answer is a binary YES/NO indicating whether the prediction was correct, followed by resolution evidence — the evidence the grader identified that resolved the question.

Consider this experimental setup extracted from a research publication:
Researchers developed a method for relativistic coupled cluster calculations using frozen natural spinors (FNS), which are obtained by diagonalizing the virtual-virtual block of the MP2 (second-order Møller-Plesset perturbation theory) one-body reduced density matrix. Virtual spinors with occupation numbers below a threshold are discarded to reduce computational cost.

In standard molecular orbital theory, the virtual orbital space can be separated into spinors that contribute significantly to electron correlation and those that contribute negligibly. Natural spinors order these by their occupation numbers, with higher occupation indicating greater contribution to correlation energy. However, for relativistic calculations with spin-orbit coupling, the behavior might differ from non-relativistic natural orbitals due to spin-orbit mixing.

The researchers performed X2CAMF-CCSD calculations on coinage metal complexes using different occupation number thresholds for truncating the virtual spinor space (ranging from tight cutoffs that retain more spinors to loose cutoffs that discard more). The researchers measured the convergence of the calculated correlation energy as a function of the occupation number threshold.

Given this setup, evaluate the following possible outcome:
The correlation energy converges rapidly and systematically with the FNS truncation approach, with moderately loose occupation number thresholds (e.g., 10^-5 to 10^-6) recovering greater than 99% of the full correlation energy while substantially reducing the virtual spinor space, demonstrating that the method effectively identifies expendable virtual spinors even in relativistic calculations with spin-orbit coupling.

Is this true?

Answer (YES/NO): NO